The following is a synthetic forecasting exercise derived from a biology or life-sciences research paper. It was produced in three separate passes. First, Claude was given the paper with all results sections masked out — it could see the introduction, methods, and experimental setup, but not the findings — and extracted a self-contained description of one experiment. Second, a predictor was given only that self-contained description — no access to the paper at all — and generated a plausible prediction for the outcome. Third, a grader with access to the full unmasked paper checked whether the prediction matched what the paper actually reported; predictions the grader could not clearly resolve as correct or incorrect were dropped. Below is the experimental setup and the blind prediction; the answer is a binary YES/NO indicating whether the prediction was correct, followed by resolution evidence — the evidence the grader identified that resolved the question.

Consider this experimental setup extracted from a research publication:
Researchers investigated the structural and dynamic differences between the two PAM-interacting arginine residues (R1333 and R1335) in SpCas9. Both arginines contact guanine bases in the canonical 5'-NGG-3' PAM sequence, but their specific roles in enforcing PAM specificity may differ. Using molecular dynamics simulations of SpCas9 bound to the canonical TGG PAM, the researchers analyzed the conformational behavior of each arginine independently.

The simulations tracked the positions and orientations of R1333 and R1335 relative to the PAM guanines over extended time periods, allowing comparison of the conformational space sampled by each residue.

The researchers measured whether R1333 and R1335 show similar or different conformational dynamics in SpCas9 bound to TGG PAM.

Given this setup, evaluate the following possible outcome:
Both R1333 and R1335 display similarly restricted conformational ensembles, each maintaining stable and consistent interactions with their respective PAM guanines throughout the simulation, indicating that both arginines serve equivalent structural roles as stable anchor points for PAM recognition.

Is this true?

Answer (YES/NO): NO